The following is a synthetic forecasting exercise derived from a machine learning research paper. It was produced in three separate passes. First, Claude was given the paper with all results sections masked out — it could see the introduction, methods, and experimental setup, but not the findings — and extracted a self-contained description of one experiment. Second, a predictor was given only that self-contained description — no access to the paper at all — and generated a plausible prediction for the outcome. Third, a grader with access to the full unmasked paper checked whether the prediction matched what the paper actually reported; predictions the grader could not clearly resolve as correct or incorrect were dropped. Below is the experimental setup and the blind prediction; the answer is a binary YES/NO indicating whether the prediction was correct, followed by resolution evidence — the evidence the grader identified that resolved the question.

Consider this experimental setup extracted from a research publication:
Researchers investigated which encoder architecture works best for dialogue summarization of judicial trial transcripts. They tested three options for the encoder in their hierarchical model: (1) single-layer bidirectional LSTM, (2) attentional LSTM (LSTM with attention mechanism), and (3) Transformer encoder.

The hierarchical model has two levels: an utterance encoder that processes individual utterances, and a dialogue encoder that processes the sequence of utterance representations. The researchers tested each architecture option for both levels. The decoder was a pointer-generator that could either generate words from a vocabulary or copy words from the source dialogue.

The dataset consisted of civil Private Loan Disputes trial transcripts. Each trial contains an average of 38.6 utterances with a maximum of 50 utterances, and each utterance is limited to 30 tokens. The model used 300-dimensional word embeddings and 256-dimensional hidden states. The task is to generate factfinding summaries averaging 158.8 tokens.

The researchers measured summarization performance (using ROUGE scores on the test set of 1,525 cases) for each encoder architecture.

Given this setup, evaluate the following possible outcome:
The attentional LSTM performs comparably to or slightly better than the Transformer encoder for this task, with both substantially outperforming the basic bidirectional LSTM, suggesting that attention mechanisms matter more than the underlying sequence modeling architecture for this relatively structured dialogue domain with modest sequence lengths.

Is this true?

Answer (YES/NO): NO